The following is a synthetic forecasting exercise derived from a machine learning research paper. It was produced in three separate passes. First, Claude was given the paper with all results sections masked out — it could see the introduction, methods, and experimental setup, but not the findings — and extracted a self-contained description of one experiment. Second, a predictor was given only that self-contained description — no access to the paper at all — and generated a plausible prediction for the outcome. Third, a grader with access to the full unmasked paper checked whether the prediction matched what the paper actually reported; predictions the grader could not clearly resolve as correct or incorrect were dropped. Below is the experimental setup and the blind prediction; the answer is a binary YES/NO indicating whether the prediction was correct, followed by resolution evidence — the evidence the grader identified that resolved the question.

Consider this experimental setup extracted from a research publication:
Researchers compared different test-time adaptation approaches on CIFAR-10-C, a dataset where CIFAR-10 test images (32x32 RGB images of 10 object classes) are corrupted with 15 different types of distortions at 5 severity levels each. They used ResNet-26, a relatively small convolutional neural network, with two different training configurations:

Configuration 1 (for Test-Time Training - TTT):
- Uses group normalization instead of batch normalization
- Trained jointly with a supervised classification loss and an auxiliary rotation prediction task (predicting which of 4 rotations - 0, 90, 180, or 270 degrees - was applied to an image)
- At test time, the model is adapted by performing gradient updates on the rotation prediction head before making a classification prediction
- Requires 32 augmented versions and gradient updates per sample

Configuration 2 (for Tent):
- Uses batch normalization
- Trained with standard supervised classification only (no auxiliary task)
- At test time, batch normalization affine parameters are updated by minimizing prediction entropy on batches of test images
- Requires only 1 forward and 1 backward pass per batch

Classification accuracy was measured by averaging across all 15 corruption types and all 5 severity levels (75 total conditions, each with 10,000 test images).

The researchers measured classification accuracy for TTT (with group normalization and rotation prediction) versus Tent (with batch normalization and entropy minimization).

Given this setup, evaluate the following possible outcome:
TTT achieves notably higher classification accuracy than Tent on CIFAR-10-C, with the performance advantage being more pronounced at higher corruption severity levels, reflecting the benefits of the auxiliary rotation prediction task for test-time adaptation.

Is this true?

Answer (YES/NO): NO